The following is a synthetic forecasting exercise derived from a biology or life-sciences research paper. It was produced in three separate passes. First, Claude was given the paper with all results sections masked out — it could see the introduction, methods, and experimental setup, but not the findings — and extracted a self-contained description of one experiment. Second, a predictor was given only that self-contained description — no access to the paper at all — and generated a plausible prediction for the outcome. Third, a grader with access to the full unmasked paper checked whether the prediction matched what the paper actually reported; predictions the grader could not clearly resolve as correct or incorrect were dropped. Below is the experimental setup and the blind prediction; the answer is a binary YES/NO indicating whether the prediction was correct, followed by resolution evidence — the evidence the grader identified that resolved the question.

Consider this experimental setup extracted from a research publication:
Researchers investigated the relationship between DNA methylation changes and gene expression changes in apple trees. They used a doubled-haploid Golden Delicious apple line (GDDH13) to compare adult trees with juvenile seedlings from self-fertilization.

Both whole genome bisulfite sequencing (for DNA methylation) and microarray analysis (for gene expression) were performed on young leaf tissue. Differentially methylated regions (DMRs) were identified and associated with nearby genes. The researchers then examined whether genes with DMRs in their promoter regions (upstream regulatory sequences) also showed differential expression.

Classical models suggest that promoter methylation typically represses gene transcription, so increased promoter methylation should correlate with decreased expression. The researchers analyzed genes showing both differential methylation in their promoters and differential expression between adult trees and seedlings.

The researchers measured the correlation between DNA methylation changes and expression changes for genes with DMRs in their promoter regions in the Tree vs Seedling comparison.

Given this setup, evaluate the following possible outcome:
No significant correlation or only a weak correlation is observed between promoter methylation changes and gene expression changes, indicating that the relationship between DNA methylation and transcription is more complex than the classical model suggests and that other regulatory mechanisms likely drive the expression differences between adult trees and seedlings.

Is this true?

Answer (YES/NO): NO